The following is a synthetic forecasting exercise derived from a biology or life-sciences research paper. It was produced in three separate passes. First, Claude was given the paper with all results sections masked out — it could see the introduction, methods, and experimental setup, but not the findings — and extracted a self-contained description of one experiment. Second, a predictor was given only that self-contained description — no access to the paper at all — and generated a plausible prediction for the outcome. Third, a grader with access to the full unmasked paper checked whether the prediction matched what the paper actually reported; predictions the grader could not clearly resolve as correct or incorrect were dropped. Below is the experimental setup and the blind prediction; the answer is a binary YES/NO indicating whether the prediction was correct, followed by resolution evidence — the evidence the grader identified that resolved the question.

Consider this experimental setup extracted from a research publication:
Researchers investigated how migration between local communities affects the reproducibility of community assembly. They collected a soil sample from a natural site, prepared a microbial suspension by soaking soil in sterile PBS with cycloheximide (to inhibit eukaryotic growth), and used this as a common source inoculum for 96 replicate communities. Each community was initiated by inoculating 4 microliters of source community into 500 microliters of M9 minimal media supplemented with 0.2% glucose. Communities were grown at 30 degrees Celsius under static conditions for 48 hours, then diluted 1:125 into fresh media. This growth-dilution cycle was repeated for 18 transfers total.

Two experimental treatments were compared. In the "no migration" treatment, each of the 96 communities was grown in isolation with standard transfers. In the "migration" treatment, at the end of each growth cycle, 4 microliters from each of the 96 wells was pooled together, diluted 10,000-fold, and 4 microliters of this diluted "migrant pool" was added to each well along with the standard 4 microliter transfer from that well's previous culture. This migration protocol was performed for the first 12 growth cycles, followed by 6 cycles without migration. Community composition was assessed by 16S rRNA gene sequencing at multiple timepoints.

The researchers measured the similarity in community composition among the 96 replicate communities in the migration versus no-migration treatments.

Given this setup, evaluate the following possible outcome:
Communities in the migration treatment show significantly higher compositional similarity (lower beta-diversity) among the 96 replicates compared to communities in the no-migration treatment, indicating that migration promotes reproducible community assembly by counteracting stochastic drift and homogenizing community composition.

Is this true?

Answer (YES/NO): YES